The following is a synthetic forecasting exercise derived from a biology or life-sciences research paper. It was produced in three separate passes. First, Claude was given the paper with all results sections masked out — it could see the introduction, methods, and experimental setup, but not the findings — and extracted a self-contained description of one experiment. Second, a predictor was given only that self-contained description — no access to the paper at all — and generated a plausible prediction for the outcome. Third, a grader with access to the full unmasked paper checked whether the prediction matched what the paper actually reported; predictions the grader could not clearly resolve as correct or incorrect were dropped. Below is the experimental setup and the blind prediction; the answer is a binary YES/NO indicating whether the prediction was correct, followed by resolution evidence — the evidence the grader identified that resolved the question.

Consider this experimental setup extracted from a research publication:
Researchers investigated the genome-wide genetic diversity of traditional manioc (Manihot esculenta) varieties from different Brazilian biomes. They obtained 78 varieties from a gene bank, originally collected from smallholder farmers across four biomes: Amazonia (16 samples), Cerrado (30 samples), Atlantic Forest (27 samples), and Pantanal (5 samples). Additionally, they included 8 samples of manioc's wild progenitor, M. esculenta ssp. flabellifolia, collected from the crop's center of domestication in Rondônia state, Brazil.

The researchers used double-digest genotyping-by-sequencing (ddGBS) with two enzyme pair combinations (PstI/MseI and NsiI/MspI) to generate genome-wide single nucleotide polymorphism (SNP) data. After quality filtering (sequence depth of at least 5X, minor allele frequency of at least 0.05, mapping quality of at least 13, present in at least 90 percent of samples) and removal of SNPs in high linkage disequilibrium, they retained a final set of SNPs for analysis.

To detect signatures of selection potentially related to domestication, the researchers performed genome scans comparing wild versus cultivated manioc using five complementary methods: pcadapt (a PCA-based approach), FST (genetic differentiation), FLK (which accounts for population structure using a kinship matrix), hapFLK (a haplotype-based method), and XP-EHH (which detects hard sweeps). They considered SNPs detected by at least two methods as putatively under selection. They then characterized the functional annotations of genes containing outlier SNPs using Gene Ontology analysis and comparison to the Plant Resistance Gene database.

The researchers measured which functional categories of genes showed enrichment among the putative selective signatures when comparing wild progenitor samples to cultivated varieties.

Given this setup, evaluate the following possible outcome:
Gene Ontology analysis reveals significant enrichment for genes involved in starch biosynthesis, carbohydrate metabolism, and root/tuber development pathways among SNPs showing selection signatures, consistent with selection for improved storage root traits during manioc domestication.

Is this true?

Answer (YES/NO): NO